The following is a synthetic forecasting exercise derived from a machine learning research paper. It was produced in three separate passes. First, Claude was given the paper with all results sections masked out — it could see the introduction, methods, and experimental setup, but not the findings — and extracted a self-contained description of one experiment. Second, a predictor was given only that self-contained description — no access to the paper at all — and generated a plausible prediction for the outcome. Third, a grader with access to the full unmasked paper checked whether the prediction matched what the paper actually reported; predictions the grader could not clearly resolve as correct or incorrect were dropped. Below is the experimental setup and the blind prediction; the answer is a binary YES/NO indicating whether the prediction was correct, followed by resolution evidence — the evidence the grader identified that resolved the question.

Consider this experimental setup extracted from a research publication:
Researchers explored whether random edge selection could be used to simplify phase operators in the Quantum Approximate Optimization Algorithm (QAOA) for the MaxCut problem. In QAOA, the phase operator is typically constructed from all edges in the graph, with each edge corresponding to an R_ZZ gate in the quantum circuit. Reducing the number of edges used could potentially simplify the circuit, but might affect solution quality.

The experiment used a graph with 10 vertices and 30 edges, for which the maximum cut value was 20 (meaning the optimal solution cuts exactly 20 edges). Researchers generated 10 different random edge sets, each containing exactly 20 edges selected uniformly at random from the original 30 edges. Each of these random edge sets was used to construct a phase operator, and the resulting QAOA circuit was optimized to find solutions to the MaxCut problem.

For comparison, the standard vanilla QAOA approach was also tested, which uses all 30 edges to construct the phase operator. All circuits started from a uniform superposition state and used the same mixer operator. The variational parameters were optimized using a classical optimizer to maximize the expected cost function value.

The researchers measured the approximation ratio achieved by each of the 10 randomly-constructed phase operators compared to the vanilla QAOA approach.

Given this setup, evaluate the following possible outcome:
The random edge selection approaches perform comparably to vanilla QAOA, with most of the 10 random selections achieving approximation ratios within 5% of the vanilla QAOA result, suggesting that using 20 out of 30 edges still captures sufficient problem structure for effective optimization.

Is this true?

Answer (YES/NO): NO